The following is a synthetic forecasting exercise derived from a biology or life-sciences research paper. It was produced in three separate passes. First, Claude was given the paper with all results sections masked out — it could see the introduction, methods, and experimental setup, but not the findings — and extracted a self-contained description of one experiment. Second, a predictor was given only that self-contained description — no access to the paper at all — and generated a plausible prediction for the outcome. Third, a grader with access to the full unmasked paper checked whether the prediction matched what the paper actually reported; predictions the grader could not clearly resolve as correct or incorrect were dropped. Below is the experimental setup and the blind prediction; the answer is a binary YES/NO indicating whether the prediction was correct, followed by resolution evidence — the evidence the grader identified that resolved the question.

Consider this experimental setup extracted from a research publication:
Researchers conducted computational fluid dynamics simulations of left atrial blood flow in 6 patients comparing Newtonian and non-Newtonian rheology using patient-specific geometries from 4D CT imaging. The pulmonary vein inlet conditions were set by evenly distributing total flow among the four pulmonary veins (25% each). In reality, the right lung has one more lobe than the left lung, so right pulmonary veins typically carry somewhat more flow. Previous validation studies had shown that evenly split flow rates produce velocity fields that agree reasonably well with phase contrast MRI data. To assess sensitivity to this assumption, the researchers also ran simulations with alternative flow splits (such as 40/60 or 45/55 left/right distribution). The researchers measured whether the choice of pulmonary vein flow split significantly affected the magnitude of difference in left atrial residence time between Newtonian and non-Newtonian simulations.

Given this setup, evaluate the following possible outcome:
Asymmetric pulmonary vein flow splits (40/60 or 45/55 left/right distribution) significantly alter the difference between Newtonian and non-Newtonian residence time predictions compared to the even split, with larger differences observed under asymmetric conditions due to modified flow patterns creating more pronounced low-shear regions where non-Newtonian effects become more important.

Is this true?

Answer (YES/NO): NO